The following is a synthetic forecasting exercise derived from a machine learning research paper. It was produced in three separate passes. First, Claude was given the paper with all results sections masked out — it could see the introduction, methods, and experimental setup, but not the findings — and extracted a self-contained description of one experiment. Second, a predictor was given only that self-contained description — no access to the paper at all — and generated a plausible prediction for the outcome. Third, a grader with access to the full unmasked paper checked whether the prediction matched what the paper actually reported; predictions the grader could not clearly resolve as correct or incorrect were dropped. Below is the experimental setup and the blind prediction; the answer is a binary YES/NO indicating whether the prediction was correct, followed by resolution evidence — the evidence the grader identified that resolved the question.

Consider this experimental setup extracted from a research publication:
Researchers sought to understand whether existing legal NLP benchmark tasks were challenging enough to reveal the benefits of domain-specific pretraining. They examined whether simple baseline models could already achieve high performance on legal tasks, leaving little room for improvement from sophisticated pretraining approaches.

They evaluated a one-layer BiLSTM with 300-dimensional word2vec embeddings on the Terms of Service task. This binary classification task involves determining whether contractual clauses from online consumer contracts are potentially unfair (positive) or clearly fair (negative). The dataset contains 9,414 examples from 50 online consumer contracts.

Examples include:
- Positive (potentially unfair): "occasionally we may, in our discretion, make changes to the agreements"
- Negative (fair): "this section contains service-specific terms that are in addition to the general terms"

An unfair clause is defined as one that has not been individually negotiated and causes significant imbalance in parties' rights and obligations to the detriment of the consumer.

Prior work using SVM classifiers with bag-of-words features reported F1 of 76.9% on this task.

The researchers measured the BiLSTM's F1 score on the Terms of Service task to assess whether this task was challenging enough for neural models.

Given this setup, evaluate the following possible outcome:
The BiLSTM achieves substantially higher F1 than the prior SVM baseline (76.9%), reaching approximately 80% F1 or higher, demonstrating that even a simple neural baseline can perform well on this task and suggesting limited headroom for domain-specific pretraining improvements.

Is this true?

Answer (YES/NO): NO